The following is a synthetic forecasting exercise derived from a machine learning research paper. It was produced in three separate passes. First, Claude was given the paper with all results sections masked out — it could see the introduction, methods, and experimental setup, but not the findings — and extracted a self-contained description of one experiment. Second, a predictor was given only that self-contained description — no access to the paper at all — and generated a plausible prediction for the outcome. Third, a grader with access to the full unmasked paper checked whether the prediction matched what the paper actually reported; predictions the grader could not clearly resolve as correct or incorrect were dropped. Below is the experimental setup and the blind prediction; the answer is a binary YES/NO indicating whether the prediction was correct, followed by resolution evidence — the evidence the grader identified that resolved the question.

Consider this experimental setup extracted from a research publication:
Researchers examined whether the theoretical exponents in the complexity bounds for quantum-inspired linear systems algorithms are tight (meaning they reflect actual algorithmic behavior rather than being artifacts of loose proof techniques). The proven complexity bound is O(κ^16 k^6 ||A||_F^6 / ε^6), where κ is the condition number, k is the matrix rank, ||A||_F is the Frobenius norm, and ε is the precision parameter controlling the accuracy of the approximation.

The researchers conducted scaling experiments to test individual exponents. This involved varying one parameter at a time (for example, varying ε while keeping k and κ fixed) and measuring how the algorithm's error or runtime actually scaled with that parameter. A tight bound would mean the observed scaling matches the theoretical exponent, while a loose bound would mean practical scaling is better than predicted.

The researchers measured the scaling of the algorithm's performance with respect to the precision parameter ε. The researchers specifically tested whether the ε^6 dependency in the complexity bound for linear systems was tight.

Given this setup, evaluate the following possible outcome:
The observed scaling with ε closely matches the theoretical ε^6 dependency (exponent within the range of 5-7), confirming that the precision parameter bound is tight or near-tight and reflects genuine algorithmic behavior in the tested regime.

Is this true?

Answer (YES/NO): YES